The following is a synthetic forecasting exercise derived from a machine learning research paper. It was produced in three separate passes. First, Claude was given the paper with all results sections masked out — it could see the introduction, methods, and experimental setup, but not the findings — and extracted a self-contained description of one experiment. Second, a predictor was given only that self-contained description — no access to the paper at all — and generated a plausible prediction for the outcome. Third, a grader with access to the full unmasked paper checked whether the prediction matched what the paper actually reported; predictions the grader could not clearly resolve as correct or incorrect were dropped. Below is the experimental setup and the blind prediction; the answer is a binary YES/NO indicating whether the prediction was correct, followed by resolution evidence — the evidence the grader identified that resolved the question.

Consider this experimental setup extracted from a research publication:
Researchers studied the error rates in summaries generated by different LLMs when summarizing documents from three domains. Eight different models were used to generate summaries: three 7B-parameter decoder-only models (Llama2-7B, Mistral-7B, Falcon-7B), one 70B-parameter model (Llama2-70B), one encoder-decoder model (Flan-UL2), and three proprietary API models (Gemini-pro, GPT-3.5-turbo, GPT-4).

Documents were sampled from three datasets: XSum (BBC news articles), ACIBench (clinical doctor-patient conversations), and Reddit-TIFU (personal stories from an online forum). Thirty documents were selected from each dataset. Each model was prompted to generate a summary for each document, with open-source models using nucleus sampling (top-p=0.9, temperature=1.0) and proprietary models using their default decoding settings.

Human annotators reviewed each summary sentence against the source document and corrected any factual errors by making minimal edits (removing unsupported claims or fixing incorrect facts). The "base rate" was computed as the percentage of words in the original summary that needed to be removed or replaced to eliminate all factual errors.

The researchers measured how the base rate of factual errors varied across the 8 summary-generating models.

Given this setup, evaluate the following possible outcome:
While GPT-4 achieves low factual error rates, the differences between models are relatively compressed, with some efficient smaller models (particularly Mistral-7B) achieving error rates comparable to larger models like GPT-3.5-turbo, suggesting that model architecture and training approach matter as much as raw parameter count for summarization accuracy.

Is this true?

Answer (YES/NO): NO